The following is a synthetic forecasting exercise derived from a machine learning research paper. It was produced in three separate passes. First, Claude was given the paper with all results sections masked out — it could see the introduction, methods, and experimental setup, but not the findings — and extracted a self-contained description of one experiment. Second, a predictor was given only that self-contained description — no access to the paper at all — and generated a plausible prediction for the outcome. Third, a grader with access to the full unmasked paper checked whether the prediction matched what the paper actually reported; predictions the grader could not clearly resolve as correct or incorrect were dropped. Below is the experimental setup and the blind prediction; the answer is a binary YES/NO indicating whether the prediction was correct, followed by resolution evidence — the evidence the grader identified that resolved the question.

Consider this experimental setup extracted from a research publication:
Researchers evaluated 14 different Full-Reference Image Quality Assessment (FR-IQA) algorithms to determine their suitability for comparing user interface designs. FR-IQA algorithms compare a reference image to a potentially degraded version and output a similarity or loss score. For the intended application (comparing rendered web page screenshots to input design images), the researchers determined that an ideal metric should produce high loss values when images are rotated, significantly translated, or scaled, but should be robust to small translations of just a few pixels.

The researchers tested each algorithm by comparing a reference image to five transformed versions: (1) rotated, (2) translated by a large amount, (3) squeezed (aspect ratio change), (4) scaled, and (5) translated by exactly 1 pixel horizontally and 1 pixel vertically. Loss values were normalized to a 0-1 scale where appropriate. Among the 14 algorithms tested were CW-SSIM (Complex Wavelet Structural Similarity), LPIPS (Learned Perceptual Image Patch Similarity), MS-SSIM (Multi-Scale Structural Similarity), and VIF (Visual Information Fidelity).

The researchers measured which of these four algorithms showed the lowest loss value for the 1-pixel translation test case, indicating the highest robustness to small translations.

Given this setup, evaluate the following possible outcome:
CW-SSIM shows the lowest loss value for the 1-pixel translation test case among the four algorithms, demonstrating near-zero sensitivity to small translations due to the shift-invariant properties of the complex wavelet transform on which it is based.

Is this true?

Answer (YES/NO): YES